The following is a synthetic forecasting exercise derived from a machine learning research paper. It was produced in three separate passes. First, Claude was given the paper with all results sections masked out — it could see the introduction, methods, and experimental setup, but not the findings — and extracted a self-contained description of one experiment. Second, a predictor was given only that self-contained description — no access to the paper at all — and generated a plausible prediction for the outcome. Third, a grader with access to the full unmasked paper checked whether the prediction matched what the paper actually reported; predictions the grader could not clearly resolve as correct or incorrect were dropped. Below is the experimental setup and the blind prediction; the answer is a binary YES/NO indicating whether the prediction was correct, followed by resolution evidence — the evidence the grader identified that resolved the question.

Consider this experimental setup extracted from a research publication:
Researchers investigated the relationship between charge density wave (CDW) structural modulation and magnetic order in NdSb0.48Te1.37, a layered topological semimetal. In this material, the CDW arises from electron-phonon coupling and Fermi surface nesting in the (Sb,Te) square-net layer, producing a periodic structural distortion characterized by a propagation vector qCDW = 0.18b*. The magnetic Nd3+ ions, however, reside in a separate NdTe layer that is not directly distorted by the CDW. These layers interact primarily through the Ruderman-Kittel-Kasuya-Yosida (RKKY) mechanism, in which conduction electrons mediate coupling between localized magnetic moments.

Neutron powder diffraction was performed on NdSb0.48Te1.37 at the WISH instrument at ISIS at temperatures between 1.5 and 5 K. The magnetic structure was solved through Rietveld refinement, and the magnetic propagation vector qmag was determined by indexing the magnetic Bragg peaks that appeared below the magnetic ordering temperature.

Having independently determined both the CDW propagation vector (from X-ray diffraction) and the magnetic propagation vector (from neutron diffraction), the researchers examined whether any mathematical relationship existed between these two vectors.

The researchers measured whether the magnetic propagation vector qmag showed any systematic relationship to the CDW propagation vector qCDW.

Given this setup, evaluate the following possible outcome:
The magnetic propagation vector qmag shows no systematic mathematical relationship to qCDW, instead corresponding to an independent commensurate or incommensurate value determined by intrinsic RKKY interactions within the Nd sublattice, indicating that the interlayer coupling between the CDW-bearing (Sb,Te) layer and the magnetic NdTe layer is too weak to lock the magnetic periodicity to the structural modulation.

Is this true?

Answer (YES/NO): NO